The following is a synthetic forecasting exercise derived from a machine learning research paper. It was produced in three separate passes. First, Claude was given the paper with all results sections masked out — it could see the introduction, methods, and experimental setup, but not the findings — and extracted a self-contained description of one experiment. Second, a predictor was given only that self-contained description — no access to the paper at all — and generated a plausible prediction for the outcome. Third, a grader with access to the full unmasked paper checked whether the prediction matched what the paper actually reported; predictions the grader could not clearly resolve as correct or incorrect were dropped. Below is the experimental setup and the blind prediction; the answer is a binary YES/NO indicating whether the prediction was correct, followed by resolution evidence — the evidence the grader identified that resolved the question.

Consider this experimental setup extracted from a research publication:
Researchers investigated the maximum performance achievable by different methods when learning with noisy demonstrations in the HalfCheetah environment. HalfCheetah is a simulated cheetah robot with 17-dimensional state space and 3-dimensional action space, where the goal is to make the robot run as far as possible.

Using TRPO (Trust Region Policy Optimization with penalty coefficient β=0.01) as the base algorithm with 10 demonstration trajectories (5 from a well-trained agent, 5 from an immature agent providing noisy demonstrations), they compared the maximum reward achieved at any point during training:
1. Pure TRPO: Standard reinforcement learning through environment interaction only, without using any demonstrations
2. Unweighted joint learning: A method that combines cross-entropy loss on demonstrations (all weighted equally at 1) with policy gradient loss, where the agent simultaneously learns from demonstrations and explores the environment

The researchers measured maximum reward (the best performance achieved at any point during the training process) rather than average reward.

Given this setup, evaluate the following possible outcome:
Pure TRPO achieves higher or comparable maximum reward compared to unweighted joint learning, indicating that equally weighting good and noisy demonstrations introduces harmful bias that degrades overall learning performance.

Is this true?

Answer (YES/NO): NO